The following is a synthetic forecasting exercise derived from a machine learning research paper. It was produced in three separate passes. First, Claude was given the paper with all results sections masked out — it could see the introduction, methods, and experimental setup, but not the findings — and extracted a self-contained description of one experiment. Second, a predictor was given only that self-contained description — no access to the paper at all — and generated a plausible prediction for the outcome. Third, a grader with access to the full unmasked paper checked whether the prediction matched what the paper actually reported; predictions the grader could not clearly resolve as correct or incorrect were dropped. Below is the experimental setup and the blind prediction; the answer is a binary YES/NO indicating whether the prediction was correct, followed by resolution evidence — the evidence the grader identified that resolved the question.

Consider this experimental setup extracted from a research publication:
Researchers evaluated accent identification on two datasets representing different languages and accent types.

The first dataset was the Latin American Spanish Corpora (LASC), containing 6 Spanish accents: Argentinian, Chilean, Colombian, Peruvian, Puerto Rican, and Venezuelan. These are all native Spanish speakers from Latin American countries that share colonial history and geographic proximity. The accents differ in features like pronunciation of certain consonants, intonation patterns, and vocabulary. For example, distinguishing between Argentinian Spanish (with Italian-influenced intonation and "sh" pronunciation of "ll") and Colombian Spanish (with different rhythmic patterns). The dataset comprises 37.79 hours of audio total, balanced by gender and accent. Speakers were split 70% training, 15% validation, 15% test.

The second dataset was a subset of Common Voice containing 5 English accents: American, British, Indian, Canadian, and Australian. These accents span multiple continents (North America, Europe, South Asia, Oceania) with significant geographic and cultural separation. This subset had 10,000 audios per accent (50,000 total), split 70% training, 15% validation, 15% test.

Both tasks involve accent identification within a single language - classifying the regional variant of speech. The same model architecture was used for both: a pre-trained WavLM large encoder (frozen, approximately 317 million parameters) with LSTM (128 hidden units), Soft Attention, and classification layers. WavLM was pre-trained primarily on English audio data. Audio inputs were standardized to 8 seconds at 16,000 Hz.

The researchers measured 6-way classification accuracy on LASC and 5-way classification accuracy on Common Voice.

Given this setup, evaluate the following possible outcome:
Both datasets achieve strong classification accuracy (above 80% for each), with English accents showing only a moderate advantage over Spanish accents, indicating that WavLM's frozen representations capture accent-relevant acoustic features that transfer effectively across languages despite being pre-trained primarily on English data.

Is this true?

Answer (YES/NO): NO